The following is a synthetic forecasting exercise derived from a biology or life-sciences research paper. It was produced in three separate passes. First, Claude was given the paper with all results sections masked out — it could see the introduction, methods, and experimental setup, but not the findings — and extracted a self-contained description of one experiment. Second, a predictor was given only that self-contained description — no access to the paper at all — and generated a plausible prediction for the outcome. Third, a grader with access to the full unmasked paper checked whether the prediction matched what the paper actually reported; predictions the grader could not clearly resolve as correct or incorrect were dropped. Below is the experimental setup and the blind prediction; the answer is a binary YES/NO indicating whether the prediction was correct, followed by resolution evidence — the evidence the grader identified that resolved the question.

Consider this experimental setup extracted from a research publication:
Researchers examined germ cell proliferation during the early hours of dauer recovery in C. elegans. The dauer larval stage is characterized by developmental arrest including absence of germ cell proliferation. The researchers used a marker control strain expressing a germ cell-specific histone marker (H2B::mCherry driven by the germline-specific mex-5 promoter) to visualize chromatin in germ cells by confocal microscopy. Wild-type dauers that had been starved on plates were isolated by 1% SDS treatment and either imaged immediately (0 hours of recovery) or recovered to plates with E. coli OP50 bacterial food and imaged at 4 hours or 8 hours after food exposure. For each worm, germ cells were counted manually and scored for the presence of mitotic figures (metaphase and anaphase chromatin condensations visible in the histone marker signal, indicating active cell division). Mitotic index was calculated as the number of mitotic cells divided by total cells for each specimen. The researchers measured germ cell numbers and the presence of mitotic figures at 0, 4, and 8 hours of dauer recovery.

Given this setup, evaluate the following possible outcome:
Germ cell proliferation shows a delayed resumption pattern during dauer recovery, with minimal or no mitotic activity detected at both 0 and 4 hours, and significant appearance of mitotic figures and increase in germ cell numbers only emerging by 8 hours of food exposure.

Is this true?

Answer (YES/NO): NO